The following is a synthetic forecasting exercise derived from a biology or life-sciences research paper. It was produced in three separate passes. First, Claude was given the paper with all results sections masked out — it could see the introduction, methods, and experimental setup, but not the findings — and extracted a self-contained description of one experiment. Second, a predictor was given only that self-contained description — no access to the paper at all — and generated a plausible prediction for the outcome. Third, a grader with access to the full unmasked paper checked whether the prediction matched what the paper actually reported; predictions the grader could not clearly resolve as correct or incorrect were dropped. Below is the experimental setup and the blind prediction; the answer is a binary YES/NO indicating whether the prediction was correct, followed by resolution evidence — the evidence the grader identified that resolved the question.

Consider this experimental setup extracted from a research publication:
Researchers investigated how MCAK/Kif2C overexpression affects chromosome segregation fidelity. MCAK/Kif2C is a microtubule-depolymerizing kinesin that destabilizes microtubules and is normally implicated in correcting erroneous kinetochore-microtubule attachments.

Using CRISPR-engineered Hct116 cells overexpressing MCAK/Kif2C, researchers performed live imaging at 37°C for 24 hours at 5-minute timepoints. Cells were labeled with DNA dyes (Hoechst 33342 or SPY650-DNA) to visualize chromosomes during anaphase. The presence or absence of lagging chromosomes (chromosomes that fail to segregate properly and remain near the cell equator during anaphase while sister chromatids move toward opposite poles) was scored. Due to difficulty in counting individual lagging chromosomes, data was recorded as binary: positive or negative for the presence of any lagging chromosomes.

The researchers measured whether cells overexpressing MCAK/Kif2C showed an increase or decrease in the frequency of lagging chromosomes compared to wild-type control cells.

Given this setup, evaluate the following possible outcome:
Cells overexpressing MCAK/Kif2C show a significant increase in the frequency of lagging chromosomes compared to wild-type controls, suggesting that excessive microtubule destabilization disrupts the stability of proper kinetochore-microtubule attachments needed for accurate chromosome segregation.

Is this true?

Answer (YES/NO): YES